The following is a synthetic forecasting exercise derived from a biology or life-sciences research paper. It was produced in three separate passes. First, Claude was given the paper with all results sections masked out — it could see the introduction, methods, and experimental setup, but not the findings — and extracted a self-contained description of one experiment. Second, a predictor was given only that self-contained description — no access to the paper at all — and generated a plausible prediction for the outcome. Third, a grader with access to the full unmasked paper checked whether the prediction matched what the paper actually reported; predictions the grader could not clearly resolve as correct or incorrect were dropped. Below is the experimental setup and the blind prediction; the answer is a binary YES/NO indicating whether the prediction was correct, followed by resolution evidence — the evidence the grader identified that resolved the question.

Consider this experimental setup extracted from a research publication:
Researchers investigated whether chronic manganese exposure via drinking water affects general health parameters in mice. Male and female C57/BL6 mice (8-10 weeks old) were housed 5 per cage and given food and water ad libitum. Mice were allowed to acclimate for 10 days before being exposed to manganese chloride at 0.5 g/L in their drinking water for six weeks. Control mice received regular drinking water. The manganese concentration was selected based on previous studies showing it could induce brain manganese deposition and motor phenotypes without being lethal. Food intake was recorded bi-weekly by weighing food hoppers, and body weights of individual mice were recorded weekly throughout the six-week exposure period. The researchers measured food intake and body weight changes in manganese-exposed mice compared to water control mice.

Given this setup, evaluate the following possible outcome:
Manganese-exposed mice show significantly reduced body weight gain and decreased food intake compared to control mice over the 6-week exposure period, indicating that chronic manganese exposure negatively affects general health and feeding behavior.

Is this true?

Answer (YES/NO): NO